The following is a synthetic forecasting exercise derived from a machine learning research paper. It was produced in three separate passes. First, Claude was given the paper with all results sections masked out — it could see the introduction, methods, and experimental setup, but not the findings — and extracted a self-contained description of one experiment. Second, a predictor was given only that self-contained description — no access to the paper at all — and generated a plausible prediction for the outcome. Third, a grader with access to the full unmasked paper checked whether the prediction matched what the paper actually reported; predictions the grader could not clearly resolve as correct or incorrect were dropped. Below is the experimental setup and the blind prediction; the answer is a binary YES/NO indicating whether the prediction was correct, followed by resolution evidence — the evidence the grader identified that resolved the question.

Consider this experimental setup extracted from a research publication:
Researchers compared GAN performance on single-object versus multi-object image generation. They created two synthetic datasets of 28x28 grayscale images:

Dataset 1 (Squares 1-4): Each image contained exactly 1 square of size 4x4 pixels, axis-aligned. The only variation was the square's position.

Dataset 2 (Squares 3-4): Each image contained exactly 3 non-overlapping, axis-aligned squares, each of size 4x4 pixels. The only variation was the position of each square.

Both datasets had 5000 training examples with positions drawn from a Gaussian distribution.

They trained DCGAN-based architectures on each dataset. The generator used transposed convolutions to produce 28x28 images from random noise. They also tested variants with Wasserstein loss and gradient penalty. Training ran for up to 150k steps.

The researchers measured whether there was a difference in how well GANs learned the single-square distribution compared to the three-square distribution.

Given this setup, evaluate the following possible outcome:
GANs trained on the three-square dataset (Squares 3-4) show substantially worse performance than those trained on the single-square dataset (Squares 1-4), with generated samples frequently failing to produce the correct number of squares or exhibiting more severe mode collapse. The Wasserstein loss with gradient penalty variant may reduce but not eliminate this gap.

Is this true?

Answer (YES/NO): NO